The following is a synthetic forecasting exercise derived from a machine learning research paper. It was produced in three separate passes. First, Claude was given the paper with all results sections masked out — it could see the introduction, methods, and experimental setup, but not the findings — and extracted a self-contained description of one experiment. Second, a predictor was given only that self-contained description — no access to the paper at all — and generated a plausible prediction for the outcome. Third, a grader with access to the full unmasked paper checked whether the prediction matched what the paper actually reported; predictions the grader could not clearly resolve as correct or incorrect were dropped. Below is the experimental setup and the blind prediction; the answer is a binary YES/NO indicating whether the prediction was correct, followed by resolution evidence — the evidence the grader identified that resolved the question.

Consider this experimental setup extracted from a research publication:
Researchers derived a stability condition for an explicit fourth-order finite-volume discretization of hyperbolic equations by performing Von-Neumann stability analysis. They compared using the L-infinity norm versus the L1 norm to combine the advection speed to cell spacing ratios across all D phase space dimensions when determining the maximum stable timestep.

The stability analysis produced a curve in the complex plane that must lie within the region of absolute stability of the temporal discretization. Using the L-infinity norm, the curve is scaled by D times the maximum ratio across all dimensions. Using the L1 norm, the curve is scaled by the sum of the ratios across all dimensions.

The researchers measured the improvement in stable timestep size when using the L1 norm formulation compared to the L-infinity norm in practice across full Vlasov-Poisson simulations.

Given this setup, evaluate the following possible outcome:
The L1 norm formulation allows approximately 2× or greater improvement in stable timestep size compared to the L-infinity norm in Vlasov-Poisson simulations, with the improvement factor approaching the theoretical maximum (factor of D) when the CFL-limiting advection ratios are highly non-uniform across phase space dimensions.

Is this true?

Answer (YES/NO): NO